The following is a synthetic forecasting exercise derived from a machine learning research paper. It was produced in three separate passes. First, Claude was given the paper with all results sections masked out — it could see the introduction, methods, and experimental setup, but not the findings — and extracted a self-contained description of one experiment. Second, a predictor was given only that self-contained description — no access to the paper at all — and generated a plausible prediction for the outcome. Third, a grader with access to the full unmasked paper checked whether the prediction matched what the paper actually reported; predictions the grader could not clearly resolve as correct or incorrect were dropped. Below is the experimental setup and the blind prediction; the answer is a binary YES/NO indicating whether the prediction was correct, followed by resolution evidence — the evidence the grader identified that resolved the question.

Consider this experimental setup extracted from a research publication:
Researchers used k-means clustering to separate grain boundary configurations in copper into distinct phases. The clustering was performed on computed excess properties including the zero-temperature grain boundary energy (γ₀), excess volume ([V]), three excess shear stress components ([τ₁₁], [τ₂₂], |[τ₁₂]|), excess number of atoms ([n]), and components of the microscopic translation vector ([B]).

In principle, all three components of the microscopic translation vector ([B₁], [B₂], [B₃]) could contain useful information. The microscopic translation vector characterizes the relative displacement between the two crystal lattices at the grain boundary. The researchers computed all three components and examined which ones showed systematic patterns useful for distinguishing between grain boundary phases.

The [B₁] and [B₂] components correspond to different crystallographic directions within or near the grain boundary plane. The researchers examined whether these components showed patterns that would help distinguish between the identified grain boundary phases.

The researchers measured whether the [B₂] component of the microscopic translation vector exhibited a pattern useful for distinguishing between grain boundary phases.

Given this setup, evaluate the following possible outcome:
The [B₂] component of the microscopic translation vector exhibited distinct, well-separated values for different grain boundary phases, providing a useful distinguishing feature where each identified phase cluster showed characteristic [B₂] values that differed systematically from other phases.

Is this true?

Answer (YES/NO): NO